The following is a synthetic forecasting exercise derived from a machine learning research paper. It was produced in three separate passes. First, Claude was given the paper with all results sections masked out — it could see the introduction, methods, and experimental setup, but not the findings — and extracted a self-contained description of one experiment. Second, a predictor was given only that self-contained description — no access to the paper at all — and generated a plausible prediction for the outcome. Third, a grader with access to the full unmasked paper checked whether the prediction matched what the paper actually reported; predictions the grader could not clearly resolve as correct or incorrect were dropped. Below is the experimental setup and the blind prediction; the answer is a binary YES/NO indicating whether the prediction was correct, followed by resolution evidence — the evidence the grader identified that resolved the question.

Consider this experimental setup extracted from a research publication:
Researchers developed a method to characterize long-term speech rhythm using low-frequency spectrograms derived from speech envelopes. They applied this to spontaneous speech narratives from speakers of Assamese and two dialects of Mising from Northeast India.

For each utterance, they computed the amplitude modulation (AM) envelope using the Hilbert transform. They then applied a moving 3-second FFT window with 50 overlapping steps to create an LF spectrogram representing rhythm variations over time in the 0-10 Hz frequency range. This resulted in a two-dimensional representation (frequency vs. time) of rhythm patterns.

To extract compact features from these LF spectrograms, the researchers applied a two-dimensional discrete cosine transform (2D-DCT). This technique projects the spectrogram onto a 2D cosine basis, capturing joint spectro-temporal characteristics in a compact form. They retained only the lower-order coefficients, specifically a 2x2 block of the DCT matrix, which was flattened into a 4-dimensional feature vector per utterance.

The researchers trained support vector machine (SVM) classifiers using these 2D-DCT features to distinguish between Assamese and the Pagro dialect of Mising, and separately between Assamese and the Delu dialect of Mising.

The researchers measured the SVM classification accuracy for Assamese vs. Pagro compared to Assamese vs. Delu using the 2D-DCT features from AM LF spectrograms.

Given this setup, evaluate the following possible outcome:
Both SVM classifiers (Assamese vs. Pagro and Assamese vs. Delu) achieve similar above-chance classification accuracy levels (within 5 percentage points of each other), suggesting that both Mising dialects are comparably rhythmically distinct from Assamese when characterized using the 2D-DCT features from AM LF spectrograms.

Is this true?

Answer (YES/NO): NO